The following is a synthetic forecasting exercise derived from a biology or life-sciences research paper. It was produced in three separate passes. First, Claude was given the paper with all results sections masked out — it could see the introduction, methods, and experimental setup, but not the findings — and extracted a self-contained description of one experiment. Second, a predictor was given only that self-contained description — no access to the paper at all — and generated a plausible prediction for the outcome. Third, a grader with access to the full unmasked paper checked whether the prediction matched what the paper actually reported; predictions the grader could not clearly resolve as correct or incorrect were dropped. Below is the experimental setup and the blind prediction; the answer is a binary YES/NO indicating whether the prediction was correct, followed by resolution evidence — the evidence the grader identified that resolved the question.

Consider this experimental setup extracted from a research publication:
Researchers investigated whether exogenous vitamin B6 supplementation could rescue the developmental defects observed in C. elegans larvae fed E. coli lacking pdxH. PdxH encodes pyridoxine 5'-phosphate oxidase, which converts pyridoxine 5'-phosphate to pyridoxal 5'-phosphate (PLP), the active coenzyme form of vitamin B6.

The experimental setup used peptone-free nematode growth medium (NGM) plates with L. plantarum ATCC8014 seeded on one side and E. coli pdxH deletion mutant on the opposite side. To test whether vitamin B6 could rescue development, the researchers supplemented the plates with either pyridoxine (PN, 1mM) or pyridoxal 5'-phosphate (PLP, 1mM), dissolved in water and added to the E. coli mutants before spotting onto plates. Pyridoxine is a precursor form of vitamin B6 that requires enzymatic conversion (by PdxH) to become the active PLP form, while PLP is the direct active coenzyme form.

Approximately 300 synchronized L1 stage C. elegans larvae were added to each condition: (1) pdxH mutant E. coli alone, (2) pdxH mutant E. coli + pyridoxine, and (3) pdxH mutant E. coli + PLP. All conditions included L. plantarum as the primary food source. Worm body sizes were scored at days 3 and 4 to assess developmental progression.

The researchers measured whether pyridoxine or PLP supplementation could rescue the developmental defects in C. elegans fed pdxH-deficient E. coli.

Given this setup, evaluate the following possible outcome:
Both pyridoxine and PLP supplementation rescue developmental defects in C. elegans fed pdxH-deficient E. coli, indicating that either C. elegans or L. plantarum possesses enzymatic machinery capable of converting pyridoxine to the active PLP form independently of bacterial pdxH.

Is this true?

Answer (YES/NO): NO